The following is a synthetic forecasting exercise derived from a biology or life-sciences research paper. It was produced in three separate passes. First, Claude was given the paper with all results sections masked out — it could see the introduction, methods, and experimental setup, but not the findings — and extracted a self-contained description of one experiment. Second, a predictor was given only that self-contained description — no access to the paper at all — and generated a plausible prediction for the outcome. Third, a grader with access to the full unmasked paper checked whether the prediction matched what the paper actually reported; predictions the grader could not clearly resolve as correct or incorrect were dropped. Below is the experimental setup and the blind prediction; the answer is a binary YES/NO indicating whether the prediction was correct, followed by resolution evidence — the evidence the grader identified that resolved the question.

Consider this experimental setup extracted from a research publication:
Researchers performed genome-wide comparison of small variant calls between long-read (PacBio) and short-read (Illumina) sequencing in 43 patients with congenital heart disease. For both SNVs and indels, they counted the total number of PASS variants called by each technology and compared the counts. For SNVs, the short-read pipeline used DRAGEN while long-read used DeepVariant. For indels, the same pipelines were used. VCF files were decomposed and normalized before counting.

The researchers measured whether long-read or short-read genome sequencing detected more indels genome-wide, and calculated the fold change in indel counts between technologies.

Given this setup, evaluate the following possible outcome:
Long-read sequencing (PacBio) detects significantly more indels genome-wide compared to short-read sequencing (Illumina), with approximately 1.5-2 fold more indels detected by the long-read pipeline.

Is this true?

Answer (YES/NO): NO